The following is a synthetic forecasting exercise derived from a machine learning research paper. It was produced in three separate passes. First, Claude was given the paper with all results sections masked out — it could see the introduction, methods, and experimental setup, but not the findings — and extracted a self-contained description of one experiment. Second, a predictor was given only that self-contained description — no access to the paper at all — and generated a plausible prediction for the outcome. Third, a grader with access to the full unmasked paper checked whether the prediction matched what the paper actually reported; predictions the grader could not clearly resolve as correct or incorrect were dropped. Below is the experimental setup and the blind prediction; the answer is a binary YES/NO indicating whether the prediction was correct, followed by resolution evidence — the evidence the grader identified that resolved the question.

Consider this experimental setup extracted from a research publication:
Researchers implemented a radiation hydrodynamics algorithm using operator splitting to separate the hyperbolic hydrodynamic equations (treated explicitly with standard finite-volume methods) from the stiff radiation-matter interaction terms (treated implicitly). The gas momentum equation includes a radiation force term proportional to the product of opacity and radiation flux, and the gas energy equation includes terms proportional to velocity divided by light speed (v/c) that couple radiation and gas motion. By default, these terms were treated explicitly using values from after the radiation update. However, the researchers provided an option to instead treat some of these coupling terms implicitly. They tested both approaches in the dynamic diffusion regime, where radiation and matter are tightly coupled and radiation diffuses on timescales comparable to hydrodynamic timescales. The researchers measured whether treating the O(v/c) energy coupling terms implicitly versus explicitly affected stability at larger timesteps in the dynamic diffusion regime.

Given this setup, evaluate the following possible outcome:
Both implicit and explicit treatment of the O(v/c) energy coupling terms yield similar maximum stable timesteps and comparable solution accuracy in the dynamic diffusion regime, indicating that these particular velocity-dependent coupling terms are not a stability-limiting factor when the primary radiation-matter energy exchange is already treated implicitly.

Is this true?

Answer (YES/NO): NO